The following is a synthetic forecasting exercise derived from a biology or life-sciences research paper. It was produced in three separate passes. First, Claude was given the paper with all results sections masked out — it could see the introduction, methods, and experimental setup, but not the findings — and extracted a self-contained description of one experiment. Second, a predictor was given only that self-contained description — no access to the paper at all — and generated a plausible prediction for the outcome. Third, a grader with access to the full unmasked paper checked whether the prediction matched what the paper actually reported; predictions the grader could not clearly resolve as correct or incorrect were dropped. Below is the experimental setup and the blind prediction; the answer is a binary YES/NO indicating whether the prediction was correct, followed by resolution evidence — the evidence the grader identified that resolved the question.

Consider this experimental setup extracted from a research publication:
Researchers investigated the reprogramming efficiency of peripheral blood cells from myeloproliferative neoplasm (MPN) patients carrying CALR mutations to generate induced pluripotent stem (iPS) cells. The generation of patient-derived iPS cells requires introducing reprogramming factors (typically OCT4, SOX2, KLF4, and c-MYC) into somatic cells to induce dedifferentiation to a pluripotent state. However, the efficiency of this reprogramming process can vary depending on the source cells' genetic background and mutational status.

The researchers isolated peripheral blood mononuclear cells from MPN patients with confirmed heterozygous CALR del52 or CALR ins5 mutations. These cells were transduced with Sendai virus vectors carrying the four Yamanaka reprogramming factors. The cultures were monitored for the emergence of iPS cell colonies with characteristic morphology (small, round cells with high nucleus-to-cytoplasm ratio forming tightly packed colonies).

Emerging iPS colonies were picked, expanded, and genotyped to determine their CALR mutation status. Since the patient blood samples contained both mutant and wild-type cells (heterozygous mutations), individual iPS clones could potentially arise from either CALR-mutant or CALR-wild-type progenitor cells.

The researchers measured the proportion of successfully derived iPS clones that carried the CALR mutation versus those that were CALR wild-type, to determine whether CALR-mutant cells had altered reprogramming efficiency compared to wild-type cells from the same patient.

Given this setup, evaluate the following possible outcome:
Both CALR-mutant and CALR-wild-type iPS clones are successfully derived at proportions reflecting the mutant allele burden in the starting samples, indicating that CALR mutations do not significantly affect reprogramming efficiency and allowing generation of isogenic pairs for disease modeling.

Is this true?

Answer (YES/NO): NO